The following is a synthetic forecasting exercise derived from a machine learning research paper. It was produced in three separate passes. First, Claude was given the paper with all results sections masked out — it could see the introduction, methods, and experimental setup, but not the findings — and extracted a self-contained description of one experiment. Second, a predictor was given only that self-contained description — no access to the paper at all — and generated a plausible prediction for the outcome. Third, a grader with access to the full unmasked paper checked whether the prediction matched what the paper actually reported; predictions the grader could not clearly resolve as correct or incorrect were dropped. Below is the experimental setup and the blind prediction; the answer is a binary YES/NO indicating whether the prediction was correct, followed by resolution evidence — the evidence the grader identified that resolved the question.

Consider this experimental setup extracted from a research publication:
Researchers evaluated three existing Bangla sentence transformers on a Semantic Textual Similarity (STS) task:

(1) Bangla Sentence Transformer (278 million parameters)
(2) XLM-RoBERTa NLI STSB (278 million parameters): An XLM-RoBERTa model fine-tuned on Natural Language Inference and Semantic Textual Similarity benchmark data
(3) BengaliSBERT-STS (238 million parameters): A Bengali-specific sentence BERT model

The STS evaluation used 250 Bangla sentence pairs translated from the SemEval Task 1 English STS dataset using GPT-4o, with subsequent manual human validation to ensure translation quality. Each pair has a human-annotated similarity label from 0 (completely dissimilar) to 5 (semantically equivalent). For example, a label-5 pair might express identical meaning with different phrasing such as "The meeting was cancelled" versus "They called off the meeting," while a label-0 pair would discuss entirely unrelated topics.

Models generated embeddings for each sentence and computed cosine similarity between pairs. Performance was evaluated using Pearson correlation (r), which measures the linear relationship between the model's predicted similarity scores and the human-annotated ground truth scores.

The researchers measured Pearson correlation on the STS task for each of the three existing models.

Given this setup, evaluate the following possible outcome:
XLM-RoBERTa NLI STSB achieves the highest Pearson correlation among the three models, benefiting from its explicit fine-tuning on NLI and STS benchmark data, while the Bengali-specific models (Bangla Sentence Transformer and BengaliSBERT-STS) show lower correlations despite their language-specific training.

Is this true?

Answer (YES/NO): NO